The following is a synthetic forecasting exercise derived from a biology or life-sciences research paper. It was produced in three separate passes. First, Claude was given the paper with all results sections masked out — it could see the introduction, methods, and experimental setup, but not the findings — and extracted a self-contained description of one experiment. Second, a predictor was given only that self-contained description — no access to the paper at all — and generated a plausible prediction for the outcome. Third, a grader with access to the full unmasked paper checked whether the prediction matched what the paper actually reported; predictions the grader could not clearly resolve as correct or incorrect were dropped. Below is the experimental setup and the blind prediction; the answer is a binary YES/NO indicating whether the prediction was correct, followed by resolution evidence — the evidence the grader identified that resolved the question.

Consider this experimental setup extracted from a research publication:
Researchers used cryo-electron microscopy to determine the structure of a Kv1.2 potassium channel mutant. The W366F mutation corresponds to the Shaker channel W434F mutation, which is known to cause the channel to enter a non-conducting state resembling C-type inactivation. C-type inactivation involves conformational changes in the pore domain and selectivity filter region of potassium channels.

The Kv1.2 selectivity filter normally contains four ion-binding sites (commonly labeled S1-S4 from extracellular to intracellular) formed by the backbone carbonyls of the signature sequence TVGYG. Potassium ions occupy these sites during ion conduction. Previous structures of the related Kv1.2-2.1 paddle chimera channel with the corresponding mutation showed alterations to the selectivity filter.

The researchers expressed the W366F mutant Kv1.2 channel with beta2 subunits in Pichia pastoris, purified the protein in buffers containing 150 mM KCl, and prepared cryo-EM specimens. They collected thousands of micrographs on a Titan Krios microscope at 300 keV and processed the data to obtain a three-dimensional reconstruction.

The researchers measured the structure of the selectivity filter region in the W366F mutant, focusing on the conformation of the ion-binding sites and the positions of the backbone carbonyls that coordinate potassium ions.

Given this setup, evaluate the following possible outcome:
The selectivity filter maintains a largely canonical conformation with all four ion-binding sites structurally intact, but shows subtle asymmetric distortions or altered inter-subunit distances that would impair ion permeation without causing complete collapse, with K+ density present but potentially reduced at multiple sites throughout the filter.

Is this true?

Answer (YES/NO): NO